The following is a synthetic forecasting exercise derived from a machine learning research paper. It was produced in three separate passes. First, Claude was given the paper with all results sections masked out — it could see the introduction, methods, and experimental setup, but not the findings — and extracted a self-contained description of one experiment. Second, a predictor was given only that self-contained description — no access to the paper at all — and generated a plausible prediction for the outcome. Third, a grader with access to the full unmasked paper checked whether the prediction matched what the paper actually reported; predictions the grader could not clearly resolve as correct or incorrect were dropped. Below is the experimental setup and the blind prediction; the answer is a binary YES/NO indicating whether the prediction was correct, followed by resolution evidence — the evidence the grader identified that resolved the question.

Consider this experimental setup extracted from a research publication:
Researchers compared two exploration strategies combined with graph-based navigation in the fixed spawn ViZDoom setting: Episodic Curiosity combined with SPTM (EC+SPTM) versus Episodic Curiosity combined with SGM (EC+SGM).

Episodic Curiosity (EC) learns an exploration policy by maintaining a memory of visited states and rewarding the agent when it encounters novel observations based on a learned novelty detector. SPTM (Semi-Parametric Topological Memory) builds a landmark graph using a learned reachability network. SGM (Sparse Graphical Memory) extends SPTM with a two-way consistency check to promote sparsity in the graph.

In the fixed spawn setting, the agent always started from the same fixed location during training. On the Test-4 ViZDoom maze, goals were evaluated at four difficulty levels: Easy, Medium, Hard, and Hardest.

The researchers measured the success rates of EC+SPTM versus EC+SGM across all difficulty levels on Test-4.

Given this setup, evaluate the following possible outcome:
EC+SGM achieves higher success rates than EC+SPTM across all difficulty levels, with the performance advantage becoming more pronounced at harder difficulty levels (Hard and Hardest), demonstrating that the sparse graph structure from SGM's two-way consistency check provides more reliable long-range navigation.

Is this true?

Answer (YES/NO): NO